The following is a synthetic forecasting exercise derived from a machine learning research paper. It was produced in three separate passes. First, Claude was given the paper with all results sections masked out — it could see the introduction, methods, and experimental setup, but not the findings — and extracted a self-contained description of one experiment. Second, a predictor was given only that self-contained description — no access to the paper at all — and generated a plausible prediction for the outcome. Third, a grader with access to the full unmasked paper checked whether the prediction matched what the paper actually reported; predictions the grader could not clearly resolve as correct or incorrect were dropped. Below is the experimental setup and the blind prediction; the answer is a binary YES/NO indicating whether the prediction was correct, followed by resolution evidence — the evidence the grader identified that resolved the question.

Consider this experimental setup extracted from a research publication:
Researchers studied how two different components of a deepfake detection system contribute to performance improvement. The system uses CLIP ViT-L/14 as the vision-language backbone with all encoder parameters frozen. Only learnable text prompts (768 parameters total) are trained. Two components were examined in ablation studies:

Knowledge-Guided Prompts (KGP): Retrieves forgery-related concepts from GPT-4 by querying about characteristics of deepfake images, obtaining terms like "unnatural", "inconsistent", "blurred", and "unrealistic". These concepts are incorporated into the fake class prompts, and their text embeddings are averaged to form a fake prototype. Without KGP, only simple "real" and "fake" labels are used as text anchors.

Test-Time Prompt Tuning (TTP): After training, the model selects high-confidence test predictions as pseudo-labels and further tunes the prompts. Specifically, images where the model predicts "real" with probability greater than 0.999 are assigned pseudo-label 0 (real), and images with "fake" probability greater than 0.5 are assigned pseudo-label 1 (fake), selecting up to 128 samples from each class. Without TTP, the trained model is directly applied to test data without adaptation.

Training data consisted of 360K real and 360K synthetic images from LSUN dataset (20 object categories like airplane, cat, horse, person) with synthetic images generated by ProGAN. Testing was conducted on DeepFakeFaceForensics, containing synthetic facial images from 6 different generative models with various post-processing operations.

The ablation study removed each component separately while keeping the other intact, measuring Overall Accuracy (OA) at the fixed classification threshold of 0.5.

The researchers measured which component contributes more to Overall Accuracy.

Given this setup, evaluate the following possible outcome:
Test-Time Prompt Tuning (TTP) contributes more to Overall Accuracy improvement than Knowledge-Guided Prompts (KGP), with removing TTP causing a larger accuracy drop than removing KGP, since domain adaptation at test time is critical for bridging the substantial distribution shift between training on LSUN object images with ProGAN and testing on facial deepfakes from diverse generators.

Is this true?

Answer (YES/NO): YES